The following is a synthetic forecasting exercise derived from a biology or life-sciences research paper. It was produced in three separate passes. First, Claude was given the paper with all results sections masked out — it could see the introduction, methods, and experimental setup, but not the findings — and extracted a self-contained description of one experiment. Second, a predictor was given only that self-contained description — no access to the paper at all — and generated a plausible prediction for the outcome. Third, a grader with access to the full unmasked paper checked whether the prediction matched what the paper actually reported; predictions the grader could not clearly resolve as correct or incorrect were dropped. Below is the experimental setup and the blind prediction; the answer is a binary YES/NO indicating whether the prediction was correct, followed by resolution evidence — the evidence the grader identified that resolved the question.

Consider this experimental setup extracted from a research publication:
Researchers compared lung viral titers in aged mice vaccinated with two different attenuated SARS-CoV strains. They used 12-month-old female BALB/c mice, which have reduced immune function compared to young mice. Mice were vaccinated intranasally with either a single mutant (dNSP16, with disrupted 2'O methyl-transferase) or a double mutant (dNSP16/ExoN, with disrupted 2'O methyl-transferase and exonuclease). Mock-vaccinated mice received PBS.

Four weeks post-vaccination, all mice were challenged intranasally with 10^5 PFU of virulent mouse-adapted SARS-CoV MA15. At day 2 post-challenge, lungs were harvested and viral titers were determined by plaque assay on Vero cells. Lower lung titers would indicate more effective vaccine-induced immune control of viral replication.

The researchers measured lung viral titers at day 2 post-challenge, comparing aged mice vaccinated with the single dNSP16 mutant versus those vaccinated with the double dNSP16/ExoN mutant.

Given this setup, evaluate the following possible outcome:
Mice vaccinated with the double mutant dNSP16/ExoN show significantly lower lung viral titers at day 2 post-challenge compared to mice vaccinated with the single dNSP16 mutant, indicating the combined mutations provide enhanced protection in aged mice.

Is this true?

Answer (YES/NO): NO